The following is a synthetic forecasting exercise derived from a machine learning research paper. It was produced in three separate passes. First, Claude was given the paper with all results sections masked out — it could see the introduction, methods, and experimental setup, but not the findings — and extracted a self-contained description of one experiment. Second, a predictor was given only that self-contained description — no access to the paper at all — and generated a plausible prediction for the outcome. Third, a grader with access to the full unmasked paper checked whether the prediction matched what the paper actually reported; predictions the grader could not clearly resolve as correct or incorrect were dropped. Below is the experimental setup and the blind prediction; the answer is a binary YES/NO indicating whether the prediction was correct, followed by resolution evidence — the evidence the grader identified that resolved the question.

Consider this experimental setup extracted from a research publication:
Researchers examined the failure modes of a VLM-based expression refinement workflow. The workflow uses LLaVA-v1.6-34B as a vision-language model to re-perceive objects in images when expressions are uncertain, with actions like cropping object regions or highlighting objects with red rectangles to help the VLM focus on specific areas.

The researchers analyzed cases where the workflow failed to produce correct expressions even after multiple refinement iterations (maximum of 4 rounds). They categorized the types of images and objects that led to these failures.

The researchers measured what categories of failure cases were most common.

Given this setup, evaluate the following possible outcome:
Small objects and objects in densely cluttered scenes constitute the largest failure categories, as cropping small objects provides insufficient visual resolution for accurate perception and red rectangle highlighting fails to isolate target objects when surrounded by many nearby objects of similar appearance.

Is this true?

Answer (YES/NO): NO